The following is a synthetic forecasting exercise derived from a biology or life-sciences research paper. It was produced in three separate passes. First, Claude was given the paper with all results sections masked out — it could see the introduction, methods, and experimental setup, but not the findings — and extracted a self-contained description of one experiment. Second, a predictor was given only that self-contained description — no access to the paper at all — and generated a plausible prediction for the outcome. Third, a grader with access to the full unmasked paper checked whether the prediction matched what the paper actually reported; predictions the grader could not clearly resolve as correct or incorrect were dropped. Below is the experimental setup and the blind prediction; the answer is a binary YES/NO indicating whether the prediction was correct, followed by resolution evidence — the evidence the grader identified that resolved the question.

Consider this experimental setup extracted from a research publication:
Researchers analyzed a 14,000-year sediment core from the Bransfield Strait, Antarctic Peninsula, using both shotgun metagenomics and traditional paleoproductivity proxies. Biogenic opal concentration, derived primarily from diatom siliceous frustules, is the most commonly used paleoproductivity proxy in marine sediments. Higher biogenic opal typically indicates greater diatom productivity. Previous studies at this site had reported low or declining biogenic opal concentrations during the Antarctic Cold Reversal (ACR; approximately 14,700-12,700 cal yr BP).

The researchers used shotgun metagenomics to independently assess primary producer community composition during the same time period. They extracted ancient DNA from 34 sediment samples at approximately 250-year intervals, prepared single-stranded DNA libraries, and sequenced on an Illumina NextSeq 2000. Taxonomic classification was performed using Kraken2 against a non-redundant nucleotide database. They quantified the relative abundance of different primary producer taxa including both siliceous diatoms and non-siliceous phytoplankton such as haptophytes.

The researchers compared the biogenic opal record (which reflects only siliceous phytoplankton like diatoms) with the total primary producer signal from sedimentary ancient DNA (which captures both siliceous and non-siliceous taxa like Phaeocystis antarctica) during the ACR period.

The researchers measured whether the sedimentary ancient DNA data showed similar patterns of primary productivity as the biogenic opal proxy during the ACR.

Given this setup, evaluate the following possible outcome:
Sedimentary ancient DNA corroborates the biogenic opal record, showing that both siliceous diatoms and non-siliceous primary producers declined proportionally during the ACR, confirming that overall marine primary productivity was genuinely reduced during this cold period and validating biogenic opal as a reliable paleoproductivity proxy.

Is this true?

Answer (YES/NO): NO